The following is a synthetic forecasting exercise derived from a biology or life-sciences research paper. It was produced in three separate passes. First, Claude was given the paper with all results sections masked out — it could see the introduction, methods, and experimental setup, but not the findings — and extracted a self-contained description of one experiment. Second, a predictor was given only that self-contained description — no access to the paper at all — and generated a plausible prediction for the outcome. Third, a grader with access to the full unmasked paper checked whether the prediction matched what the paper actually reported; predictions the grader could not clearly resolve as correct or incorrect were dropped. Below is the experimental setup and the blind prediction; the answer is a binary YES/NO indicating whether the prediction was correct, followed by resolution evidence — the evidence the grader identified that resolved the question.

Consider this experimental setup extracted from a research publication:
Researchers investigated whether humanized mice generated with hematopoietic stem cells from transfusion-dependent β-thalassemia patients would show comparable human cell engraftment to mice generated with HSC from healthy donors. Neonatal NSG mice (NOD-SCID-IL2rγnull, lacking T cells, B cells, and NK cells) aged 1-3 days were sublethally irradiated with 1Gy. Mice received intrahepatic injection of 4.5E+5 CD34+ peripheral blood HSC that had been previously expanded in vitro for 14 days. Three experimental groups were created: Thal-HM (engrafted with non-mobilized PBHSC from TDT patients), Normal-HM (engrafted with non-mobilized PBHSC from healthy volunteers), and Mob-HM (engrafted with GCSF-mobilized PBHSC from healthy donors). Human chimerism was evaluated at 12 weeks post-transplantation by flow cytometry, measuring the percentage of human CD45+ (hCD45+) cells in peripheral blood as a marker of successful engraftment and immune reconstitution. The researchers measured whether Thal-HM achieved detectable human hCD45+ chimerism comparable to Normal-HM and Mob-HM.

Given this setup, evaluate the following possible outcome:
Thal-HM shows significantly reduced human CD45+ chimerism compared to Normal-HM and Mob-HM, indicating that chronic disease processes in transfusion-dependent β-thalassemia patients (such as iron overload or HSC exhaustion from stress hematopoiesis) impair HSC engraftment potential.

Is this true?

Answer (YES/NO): NO